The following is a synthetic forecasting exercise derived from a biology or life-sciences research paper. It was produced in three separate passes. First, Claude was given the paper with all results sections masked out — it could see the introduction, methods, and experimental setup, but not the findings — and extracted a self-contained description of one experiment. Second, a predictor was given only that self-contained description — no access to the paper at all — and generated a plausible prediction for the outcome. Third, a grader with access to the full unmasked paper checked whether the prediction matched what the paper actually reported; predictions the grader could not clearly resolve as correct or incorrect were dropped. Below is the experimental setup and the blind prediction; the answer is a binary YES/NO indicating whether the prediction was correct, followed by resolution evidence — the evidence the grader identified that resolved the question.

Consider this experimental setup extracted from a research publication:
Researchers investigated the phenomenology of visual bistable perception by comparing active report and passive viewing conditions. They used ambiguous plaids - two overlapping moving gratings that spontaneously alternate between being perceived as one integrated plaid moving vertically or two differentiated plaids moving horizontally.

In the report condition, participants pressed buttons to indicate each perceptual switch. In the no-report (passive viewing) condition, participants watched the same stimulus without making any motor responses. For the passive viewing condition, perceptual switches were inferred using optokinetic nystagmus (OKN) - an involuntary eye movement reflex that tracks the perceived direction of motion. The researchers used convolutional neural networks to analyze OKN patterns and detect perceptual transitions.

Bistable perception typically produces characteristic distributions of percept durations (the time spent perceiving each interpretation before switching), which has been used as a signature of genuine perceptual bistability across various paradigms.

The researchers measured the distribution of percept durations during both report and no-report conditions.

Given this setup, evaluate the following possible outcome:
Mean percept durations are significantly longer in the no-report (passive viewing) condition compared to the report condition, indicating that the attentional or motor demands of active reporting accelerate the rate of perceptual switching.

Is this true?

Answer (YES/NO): NO